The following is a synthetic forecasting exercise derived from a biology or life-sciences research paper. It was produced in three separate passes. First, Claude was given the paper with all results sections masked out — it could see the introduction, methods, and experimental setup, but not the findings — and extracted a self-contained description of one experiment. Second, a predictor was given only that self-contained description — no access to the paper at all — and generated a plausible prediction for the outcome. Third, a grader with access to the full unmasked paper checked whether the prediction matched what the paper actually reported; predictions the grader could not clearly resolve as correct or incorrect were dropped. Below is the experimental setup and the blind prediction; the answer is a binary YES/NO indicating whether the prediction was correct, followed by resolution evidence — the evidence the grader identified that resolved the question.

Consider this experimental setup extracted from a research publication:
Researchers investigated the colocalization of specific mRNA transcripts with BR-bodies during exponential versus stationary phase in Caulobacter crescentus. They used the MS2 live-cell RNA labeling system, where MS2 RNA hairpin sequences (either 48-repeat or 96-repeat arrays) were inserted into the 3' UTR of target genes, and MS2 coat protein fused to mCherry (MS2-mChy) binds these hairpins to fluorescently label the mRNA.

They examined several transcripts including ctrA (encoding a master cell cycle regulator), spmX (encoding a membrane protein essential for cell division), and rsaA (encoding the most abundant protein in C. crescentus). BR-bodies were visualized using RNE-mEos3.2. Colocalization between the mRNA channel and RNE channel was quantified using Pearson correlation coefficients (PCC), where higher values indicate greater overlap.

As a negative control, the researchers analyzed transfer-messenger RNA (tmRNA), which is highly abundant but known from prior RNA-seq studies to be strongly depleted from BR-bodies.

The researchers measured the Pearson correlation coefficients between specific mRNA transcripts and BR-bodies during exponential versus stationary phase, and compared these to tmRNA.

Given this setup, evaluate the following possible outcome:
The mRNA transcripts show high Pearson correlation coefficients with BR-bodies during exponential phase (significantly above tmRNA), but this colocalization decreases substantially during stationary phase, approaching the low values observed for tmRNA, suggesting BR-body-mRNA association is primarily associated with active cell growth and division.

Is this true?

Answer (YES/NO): NO